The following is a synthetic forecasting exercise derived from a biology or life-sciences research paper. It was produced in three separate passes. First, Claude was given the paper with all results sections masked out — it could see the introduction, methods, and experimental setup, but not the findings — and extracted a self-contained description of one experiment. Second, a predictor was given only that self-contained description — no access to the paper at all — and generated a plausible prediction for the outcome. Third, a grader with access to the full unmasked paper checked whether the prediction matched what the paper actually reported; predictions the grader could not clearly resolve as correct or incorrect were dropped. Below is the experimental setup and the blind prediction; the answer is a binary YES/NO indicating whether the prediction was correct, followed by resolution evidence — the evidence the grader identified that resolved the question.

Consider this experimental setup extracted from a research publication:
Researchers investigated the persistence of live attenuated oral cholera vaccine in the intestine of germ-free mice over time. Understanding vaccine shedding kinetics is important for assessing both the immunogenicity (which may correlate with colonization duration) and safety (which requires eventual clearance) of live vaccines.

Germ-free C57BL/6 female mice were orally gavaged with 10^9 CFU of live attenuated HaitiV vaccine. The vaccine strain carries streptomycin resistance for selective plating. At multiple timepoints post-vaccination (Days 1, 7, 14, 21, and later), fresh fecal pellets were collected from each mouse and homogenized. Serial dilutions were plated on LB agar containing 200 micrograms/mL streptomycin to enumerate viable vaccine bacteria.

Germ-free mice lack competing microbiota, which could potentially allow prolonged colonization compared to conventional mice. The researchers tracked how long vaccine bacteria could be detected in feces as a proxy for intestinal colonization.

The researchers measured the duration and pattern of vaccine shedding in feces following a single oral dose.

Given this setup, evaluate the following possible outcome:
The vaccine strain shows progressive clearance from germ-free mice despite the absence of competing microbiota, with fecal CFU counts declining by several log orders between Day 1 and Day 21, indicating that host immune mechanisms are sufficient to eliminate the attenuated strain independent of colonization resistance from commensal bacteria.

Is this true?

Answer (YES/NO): NO